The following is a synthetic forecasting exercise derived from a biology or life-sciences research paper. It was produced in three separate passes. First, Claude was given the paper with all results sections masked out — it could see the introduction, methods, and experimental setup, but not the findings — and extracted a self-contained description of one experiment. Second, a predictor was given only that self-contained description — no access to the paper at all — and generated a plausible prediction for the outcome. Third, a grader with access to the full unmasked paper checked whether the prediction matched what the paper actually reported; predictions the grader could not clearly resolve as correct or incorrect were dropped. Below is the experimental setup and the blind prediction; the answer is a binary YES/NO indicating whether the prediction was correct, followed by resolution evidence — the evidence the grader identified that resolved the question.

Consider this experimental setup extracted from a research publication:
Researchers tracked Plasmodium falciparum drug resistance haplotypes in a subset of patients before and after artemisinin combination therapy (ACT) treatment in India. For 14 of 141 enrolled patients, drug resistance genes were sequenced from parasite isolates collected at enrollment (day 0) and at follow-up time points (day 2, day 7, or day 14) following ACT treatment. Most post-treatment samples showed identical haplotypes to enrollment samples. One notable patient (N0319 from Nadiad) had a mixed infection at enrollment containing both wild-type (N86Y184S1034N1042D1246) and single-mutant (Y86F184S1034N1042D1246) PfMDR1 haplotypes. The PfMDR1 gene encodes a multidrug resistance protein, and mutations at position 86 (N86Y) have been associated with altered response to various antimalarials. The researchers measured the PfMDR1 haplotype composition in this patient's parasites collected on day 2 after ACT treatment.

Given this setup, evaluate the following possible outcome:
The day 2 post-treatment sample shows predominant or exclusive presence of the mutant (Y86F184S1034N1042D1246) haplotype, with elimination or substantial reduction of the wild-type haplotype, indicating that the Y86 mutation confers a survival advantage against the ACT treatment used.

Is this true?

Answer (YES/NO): YES